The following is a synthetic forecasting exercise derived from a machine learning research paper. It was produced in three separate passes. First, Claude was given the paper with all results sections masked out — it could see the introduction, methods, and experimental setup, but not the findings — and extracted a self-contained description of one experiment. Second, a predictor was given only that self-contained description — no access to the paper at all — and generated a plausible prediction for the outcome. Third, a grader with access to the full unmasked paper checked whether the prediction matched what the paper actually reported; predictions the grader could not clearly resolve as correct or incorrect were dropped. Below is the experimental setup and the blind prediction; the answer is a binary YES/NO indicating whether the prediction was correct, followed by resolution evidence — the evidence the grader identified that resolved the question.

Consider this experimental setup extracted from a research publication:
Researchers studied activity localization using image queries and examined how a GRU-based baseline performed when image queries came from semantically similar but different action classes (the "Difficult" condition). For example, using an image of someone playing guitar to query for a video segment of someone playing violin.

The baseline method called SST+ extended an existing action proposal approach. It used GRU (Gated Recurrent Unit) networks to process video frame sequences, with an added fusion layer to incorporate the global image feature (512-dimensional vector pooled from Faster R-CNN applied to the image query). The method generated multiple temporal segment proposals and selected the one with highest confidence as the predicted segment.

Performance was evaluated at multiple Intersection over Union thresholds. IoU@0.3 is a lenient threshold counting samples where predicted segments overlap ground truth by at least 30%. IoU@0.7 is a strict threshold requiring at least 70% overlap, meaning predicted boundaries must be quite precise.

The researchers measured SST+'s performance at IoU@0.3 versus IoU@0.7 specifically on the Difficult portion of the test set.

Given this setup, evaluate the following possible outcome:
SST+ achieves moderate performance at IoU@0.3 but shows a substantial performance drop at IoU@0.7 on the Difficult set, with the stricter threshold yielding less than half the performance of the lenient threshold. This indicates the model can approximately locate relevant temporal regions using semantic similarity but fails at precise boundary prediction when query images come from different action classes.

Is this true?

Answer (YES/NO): YES